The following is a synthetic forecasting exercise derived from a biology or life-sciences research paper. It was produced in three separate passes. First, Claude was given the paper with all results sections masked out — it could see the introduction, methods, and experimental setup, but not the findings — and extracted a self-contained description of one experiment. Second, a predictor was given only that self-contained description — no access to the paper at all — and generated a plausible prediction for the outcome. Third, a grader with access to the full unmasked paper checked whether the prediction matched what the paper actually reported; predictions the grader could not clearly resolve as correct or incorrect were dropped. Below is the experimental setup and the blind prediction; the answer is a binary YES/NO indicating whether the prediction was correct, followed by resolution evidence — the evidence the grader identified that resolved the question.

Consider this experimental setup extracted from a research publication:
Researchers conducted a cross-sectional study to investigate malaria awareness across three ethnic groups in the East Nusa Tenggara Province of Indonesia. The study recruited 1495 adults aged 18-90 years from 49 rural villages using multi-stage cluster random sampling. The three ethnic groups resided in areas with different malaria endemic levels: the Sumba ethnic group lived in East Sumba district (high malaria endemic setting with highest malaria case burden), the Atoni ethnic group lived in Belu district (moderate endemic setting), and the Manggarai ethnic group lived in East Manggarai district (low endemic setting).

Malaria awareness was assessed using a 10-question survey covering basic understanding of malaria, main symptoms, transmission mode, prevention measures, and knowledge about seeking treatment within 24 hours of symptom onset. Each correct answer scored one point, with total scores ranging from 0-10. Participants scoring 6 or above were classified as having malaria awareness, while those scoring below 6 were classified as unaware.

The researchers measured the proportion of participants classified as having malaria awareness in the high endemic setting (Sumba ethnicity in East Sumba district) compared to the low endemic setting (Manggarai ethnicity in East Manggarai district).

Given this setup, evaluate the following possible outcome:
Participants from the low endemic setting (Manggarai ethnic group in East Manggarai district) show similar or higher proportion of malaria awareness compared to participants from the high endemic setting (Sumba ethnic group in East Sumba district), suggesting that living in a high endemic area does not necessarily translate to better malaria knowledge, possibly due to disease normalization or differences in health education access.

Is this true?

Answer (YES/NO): YES